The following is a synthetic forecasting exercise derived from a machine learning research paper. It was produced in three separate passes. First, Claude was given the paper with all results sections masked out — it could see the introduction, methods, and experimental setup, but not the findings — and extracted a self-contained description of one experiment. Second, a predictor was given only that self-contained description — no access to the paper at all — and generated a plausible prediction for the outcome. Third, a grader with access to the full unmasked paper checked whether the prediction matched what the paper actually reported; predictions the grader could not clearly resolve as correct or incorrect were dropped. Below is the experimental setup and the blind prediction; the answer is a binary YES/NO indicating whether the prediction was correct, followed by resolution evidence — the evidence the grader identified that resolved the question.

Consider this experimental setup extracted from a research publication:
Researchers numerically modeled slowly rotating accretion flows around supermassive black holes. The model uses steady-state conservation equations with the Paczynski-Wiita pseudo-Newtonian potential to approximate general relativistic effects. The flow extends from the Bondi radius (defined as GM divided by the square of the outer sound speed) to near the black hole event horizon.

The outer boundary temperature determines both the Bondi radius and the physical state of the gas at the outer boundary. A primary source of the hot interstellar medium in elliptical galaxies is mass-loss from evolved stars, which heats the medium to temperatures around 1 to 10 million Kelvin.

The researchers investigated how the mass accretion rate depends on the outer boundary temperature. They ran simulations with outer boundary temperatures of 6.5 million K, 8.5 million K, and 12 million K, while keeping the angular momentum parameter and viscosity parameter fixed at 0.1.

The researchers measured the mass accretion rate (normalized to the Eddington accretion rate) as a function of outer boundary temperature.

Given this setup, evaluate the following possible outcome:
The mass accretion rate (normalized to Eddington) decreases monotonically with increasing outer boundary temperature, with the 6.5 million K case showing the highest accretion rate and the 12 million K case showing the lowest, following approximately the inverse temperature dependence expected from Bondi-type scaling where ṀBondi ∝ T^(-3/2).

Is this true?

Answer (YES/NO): NO